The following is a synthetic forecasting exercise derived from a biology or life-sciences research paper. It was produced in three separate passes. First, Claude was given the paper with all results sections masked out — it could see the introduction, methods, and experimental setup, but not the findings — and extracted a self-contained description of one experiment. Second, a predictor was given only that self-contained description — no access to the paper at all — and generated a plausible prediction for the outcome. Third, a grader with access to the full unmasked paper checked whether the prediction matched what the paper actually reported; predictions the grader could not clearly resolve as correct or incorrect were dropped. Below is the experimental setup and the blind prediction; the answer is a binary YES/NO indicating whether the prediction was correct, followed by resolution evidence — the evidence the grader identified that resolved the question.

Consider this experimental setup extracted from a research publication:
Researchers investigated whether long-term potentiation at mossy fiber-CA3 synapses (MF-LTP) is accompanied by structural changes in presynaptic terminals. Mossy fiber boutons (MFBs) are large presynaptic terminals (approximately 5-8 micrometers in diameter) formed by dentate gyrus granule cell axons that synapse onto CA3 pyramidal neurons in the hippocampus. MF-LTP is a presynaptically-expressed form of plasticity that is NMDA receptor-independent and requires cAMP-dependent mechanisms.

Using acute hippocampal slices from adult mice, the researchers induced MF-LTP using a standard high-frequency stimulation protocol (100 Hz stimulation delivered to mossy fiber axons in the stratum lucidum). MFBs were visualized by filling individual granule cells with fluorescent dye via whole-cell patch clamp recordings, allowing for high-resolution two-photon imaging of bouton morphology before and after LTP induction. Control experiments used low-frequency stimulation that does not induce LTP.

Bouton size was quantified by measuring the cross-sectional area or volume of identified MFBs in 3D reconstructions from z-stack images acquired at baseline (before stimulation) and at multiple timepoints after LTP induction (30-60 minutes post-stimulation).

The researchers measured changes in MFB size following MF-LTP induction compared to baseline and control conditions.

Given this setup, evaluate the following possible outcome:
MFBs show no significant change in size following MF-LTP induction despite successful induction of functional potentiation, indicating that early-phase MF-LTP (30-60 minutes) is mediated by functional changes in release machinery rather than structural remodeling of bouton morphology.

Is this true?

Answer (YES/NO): NO